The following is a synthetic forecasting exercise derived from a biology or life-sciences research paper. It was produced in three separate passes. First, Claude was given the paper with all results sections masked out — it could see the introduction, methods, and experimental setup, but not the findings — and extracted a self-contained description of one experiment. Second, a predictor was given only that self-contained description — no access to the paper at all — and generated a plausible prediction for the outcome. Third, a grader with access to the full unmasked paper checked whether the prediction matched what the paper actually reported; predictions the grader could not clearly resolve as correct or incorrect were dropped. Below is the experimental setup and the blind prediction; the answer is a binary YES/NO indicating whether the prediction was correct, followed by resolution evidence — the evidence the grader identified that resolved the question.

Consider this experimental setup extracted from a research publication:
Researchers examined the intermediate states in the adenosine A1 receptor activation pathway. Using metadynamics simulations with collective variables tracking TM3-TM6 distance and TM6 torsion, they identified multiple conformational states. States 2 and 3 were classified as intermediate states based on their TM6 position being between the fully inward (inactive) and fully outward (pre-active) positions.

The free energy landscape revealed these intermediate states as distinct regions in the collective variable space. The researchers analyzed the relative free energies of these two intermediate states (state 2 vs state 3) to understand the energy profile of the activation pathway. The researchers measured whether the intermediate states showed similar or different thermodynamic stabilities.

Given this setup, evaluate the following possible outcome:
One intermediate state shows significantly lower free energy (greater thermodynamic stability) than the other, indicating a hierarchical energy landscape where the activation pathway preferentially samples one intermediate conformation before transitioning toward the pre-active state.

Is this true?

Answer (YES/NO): YES